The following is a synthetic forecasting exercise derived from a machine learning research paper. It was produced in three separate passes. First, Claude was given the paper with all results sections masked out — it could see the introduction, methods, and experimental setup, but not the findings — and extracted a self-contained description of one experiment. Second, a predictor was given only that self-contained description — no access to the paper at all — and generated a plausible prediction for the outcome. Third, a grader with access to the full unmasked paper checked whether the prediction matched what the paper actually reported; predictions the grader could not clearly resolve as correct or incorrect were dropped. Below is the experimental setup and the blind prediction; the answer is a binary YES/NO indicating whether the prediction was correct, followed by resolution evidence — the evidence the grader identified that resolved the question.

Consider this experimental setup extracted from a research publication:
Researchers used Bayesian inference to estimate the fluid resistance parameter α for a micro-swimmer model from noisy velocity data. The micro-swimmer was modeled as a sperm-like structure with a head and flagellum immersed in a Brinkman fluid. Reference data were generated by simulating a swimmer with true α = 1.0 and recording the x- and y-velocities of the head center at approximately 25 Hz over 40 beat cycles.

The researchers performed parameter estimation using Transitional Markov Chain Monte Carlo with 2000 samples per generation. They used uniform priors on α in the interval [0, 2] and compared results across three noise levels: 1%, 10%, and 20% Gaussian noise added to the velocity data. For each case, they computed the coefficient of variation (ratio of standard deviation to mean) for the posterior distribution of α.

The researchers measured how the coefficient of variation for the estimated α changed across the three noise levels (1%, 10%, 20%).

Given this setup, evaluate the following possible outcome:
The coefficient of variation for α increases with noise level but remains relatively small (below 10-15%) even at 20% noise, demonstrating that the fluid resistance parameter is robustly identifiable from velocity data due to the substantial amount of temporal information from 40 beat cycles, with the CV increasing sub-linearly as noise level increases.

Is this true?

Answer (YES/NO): NO